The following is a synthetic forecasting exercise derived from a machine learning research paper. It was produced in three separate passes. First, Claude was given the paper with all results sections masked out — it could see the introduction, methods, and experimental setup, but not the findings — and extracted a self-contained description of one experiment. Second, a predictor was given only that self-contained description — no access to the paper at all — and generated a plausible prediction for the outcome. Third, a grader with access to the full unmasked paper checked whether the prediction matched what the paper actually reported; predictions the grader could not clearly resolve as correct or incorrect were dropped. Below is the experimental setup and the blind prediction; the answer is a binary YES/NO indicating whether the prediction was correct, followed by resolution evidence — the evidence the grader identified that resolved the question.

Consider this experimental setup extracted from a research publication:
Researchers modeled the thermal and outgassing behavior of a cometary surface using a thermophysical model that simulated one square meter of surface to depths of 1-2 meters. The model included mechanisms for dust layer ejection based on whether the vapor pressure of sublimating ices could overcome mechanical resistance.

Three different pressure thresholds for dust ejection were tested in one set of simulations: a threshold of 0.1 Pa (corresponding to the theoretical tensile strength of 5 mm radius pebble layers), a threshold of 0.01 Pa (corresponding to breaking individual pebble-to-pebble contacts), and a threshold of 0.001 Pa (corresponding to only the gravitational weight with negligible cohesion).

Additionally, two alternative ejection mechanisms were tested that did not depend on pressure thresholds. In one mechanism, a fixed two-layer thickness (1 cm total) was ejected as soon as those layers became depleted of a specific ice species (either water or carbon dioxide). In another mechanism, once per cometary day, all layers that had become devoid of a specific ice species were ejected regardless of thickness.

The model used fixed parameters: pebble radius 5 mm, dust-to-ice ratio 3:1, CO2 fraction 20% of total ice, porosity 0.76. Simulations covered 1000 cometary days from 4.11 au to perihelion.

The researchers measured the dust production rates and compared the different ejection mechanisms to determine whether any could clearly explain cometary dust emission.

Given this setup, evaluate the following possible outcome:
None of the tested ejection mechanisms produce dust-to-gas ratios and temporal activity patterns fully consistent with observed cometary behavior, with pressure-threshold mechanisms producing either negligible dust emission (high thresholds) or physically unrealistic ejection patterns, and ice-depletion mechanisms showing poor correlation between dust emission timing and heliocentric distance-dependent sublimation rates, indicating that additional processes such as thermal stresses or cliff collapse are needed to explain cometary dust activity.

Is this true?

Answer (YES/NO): YES